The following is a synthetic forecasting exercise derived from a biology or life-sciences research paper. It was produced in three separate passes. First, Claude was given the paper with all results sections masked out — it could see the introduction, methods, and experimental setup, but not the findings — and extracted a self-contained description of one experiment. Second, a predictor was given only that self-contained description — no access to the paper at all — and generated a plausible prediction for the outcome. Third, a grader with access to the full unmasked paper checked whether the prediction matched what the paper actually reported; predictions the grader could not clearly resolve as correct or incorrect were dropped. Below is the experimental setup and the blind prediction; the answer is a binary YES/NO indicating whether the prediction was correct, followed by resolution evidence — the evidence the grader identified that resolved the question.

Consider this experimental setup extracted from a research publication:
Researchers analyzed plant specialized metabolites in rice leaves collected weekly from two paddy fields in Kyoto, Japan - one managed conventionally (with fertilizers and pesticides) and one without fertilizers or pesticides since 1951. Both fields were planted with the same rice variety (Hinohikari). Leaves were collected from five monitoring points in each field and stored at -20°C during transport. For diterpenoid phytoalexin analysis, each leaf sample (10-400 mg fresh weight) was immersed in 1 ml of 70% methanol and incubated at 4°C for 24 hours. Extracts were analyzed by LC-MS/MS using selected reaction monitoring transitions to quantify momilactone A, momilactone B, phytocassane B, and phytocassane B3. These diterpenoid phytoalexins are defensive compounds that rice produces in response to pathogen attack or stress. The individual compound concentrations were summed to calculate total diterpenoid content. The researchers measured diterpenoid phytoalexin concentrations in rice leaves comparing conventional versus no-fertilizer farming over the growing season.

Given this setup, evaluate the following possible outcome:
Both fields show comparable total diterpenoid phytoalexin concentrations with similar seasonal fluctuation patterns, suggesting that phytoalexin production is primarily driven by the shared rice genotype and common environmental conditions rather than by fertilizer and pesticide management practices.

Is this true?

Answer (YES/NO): NO